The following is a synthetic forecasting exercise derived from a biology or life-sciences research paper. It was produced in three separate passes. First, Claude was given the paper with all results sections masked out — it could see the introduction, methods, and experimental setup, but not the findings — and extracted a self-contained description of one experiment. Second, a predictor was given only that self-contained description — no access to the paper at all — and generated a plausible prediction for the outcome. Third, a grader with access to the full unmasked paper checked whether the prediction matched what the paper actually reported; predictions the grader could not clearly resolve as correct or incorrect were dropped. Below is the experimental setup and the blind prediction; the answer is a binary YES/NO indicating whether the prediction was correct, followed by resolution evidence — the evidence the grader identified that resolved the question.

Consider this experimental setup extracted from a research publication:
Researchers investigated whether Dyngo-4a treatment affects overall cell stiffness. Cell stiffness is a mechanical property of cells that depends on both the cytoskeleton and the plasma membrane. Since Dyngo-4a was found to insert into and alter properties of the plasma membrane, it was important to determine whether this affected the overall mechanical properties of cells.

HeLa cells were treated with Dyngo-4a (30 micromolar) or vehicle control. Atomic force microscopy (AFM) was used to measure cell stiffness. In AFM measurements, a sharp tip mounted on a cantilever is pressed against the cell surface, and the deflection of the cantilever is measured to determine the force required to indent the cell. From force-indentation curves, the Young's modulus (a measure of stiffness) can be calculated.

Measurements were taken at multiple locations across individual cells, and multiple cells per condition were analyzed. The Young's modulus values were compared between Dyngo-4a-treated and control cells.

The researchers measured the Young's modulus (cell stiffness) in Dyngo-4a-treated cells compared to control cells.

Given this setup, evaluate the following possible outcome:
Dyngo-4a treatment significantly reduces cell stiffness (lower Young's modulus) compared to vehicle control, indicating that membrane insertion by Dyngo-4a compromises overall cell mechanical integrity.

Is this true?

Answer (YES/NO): NO